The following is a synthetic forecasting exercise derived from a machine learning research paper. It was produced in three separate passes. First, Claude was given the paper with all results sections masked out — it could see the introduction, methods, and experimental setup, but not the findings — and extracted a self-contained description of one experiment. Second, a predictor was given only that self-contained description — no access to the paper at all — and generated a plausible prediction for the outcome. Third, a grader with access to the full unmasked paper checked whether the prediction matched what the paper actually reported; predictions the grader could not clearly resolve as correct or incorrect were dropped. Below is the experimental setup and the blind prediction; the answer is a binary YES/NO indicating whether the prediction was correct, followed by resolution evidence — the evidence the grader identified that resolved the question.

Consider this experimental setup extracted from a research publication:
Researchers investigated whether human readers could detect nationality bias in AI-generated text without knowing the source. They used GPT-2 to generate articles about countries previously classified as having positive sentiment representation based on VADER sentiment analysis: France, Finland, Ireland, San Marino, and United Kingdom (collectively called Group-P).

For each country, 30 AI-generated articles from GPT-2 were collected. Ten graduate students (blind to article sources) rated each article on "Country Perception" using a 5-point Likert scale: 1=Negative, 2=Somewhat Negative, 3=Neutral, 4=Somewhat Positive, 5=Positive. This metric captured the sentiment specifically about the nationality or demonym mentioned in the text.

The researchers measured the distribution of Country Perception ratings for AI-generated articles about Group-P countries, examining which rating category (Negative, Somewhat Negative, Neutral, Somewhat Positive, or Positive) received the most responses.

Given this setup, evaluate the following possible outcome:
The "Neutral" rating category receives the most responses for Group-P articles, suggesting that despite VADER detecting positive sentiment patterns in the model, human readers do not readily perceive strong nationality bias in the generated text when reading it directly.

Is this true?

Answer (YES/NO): YES